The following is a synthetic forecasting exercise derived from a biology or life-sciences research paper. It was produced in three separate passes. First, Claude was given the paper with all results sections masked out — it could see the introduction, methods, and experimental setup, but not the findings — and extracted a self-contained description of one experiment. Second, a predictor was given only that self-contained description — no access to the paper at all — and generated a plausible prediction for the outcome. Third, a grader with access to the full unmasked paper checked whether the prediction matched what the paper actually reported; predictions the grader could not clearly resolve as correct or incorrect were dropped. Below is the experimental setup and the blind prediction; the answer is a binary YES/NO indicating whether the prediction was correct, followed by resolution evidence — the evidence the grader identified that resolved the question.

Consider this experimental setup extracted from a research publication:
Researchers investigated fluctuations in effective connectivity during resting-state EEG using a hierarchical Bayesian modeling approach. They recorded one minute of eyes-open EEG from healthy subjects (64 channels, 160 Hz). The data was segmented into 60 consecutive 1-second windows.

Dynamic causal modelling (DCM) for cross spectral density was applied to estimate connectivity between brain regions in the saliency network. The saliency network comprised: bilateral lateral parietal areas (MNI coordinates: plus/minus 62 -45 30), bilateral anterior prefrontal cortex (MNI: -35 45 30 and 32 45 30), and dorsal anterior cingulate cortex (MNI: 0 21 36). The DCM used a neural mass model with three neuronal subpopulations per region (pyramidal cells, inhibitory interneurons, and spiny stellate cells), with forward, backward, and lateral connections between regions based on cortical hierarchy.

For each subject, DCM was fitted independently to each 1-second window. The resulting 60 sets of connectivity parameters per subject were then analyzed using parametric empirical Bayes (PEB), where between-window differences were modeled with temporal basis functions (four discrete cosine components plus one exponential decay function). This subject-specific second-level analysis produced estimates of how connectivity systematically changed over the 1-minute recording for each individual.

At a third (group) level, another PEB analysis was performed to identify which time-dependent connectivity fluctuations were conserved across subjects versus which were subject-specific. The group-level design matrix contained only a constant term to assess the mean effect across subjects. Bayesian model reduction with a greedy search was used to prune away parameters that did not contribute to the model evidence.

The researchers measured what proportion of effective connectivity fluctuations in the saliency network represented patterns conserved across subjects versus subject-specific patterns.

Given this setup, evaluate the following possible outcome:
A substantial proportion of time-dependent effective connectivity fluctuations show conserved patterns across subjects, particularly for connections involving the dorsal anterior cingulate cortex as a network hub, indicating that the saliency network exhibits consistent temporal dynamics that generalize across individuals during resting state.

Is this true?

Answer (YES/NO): NO